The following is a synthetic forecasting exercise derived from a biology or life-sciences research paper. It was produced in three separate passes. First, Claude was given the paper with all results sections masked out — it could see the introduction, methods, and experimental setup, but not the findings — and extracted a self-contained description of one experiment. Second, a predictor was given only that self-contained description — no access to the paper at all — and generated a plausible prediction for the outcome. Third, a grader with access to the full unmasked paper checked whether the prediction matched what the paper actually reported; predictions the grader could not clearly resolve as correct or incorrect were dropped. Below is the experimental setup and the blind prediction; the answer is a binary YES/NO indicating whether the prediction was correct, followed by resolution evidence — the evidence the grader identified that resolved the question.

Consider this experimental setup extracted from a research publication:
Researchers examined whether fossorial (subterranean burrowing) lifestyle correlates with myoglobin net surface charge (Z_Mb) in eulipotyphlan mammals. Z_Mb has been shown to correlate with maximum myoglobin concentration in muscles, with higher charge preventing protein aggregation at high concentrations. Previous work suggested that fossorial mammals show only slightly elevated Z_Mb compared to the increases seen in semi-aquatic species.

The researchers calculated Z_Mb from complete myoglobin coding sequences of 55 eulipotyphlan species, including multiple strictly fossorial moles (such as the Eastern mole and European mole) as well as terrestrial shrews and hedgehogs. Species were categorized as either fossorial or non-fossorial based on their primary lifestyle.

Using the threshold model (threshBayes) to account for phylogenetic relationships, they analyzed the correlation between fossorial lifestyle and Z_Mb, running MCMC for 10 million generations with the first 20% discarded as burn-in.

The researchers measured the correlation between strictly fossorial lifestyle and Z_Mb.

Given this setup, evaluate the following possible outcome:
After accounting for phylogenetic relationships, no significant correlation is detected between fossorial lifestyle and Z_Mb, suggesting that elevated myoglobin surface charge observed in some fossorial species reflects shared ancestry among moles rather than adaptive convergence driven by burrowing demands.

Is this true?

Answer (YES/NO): NO